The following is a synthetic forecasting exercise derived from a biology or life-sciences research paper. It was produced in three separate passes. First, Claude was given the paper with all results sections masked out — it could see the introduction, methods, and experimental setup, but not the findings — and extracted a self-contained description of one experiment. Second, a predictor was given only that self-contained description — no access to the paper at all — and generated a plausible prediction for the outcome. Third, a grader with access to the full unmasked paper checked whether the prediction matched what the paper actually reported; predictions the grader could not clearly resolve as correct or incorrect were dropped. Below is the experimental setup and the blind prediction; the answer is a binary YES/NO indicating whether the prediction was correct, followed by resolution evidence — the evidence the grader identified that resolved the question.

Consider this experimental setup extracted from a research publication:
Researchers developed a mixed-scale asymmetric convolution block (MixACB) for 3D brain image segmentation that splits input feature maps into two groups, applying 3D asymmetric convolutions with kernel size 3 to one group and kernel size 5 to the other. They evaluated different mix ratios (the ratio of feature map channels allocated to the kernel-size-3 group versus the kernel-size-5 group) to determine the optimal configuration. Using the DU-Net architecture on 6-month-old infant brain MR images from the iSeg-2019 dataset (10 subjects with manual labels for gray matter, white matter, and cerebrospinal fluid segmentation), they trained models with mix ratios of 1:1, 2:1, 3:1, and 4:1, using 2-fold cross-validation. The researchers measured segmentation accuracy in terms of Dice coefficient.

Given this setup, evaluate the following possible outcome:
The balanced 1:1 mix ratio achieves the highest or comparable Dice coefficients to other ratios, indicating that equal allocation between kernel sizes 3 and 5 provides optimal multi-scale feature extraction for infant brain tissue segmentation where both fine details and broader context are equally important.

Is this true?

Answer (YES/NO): NO